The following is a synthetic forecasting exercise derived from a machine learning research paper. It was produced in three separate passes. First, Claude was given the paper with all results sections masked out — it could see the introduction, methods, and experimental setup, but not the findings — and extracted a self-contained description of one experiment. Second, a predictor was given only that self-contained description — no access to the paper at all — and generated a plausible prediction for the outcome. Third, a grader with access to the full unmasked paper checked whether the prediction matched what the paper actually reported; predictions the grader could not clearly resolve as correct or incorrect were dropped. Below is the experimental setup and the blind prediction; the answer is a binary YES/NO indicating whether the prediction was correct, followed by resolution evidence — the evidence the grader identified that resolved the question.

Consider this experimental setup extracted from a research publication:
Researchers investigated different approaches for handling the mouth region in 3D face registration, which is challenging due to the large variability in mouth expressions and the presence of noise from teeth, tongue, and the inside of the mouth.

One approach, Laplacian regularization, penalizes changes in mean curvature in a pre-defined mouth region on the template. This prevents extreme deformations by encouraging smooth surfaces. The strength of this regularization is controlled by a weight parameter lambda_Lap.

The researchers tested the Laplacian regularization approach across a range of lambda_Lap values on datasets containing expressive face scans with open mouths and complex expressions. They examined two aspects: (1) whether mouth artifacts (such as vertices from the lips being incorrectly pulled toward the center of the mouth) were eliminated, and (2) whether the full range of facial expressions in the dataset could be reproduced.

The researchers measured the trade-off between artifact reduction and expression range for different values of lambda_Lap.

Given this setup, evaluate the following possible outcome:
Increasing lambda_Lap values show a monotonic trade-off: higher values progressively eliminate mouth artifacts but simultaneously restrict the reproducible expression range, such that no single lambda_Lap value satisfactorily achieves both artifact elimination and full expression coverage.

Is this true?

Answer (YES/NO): YES